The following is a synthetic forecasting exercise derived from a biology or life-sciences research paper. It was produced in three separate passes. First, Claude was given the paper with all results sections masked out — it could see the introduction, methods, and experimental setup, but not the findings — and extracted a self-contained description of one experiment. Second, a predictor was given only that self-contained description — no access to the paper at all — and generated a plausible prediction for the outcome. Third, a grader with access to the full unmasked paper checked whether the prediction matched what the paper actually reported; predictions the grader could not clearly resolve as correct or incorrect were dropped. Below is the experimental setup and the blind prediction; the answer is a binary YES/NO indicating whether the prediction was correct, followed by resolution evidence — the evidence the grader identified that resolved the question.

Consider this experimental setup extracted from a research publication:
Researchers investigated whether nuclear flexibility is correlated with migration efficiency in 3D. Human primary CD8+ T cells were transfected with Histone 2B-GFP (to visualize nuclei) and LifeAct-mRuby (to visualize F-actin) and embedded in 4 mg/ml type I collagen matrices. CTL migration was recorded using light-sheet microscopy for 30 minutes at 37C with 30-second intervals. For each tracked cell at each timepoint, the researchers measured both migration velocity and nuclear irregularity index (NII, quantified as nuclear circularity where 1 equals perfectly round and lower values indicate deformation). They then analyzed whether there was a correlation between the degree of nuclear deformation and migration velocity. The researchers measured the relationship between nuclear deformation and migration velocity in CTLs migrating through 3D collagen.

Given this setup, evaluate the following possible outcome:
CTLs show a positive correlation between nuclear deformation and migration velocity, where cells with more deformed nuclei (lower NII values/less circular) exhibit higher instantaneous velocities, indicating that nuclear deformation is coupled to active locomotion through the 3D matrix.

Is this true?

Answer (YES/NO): YES